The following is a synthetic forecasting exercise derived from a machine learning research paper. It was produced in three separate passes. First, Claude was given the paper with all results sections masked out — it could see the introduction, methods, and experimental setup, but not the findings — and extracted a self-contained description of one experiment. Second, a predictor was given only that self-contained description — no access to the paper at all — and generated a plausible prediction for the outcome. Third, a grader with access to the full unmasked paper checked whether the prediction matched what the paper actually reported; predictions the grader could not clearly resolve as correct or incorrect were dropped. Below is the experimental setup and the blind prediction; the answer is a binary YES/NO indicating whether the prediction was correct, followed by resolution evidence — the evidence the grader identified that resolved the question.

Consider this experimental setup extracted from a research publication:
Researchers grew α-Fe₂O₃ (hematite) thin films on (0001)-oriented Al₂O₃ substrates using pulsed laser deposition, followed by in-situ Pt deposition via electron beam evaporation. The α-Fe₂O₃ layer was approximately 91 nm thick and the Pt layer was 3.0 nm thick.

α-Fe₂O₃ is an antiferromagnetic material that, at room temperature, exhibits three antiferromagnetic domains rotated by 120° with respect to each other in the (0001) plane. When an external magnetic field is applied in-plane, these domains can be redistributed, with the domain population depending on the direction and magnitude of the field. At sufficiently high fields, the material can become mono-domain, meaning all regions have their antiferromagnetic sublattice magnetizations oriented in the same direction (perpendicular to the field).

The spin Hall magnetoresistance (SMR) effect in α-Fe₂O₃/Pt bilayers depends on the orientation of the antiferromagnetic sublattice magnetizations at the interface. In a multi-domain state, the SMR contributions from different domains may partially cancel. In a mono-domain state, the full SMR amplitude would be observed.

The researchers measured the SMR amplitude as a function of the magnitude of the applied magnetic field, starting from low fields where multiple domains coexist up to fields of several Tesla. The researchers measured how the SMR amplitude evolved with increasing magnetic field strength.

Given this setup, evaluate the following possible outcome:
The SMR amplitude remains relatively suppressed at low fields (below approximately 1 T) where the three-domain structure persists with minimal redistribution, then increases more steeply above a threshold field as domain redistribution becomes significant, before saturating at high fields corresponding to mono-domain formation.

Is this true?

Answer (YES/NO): NO